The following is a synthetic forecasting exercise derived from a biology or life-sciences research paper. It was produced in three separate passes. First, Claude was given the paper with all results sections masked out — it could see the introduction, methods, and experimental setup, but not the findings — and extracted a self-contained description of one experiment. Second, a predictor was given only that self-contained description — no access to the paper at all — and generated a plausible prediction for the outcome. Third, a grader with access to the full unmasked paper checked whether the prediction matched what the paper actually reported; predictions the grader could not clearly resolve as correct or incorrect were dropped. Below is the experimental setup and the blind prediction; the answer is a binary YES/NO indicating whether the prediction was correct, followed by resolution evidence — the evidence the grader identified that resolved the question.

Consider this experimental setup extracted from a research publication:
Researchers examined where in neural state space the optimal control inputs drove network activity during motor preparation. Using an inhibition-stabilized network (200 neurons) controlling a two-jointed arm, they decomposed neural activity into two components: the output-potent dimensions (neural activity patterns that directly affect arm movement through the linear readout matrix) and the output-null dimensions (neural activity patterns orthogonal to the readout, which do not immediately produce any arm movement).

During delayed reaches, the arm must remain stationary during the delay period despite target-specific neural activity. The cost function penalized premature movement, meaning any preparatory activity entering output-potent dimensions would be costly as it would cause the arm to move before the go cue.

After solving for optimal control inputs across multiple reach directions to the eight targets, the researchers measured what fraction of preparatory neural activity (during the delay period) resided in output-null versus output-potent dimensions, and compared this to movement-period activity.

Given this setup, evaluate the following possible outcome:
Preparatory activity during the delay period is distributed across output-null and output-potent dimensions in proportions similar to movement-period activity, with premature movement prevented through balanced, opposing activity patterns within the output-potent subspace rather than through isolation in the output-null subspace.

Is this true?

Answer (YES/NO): NO